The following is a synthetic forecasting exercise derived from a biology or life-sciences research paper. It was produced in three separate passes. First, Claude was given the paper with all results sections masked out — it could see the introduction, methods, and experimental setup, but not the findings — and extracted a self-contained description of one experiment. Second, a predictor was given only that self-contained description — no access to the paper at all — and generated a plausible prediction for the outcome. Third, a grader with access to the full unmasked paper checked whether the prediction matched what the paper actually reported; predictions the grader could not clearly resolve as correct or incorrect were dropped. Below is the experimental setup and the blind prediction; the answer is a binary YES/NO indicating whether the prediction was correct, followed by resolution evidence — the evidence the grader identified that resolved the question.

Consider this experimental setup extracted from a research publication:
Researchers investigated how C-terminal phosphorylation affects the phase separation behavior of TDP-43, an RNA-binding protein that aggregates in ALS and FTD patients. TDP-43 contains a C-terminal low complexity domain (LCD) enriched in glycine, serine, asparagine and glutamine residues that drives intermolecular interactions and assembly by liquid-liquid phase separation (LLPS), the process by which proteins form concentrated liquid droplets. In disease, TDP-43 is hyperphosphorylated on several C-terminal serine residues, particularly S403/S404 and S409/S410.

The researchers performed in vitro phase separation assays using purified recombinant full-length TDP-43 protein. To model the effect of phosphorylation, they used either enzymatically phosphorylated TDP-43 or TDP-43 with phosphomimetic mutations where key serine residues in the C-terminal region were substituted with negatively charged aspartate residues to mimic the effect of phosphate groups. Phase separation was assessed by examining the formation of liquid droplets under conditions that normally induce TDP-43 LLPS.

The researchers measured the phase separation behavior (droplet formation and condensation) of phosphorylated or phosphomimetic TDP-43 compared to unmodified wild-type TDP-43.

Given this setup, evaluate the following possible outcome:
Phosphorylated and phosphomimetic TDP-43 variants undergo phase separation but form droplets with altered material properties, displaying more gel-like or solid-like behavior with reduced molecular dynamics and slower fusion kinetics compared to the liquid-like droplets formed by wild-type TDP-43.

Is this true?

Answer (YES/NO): NO